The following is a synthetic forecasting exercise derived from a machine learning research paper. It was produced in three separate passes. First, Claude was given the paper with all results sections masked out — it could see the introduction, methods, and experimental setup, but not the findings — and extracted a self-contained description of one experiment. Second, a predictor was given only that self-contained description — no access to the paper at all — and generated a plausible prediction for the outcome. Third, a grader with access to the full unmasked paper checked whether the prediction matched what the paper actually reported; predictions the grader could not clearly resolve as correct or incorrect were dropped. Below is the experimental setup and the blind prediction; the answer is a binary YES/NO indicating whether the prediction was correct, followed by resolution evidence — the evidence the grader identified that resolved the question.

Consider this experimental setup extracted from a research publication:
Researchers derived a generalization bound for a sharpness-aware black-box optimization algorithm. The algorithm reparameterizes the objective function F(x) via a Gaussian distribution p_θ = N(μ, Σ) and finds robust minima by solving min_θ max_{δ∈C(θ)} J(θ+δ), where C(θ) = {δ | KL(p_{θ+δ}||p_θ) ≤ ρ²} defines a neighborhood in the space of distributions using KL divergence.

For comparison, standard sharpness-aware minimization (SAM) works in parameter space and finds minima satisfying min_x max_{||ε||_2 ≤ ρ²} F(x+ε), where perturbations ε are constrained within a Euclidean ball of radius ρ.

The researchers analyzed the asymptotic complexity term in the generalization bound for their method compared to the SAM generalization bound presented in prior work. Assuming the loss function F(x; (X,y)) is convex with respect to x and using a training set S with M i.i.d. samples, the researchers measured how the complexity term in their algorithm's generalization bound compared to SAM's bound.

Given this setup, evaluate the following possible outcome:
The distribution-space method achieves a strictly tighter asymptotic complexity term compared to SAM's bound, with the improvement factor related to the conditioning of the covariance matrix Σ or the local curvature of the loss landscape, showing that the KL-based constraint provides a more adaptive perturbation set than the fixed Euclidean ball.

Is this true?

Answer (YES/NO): NO